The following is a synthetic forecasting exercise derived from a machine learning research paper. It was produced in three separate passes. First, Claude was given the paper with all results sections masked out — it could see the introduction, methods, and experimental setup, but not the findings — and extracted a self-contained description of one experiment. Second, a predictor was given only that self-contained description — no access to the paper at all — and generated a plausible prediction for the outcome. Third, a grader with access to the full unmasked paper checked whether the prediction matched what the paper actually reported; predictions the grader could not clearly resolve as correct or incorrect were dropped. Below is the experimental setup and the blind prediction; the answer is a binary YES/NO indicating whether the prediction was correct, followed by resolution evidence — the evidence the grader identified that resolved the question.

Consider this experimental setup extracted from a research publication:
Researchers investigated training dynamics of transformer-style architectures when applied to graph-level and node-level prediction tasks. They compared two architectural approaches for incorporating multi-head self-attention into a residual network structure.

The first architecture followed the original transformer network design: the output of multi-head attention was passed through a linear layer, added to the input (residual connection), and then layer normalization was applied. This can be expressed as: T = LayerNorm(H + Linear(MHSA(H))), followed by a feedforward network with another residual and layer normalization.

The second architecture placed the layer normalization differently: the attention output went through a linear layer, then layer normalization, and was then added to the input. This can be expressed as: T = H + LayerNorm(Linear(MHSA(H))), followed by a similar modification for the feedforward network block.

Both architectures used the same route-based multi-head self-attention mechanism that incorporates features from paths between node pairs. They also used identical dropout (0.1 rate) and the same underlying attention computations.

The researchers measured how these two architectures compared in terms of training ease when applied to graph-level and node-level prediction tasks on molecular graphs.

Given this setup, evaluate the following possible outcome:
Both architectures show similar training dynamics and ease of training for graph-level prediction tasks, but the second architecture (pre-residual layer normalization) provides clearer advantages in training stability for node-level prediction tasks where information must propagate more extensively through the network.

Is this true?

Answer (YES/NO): NO